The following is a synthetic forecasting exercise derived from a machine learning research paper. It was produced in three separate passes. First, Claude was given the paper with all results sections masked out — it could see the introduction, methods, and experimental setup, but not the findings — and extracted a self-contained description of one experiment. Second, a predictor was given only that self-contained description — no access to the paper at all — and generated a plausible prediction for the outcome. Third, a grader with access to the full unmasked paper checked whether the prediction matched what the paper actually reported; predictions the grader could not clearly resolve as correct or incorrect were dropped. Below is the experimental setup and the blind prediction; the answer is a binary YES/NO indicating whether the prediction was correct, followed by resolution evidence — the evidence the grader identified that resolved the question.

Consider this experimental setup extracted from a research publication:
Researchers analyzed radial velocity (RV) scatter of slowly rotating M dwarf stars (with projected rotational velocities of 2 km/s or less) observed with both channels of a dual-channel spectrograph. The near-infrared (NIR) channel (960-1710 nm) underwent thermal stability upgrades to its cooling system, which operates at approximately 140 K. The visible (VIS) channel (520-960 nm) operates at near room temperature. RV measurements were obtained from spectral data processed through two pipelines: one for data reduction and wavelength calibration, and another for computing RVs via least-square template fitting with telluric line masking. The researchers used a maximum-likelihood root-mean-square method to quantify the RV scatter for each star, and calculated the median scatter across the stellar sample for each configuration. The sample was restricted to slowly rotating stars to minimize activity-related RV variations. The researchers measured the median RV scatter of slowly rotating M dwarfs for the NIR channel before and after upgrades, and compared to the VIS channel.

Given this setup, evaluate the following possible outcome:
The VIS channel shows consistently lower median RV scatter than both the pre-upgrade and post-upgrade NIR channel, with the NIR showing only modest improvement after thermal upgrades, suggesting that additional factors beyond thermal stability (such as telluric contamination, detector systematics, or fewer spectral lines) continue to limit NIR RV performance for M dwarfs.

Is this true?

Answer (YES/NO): YES